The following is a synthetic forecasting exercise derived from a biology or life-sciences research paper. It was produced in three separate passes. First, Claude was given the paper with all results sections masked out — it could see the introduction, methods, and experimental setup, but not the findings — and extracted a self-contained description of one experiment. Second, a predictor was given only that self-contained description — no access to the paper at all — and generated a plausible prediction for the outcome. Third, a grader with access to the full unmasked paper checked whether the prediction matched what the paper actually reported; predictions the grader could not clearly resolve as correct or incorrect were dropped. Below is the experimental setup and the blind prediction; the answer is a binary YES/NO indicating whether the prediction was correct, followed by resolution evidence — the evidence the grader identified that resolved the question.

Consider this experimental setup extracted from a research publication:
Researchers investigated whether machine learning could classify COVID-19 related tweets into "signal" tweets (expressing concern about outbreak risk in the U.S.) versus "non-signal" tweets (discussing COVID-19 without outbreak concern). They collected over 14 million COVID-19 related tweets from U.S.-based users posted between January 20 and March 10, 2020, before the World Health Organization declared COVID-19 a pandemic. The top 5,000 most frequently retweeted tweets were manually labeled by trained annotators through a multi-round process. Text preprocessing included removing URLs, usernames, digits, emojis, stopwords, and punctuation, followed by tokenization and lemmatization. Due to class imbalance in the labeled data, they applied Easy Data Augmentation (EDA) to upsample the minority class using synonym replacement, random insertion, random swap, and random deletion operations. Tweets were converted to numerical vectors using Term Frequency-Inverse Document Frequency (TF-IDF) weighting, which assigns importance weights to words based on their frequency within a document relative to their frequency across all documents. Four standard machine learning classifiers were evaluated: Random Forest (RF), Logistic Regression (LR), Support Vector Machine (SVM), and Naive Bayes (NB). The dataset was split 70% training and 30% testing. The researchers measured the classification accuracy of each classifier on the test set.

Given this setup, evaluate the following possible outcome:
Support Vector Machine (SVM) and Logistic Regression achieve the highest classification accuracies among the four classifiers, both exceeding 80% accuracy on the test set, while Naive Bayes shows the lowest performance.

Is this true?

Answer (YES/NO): NO